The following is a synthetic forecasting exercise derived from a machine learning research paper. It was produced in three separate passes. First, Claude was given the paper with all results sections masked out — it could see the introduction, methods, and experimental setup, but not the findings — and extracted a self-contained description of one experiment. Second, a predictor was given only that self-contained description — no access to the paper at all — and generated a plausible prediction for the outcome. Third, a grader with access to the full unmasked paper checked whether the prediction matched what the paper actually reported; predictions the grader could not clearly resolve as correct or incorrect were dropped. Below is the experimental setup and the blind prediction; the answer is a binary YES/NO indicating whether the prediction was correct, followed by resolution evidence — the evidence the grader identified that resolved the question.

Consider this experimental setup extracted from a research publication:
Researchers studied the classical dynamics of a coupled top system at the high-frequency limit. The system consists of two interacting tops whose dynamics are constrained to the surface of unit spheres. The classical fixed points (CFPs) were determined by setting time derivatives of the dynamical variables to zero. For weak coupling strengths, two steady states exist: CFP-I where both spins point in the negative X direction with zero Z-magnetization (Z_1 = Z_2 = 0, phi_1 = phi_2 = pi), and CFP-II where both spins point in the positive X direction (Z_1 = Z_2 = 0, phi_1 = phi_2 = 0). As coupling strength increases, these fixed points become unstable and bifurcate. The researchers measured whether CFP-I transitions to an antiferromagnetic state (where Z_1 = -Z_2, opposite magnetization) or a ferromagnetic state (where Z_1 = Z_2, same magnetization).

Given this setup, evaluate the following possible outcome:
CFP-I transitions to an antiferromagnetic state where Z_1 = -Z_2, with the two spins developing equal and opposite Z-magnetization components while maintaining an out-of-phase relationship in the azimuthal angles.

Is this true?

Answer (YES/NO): NO